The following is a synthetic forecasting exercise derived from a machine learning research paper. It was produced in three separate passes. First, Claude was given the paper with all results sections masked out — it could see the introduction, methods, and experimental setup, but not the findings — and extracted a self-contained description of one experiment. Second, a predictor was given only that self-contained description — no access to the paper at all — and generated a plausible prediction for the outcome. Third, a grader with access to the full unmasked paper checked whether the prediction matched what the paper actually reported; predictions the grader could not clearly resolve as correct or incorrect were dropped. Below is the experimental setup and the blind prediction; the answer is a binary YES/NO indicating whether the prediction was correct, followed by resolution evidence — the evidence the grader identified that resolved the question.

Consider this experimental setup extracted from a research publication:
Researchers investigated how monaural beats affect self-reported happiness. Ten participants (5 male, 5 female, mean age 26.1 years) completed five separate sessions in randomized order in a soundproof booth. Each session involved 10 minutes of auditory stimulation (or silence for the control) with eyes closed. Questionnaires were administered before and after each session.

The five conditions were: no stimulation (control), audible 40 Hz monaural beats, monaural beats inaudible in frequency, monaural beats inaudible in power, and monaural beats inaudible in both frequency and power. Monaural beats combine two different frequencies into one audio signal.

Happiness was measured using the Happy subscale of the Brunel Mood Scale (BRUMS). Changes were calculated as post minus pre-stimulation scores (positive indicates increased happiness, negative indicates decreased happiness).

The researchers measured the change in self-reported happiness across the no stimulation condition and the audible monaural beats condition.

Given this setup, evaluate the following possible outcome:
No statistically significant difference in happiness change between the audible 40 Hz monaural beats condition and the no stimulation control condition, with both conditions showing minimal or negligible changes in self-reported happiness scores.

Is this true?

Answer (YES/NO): NO